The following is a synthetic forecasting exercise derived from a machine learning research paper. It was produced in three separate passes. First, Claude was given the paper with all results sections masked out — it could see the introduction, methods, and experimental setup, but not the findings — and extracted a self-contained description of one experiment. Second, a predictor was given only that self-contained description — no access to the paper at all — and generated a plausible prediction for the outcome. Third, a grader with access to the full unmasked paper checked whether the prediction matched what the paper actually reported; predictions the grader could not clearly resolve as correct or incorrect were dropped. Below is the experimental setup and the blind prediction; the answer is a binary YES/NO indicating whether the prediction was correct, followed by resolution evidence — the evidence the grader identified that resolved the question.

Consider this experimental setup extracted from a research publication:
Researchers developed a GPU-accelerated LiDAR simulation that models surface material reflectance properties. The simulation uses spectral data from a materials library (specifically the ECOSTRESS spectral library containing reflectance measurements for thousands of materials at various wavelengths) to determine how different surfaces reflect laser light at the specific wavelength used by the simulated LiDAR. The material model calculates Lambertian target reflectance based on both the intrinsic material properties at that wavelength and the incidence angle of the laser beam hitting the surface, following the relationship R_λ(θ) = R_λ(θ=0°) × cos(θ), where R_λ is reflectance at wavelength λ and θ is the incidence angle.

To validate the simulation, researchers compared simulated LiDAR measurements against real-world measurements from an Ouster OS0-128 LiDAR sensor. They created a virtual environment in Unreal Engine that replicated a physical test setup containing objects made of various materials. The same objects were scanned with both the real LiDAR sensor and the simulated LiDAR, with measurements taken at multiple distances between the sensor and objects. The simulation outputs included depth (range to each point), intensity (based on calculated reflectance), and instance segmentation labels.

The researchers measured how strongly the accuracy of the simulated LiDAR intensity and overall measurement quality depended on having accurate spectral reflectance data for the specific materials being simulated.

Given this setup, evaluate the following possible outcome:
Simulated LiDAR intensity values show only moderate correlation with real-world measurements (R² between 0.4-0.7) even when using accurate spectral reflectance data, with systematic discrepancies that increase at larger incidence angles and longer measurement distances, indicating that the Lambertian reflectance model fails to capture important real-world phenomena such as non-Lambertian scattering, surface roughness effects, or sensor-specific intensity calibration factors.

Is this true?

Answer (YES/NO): NO